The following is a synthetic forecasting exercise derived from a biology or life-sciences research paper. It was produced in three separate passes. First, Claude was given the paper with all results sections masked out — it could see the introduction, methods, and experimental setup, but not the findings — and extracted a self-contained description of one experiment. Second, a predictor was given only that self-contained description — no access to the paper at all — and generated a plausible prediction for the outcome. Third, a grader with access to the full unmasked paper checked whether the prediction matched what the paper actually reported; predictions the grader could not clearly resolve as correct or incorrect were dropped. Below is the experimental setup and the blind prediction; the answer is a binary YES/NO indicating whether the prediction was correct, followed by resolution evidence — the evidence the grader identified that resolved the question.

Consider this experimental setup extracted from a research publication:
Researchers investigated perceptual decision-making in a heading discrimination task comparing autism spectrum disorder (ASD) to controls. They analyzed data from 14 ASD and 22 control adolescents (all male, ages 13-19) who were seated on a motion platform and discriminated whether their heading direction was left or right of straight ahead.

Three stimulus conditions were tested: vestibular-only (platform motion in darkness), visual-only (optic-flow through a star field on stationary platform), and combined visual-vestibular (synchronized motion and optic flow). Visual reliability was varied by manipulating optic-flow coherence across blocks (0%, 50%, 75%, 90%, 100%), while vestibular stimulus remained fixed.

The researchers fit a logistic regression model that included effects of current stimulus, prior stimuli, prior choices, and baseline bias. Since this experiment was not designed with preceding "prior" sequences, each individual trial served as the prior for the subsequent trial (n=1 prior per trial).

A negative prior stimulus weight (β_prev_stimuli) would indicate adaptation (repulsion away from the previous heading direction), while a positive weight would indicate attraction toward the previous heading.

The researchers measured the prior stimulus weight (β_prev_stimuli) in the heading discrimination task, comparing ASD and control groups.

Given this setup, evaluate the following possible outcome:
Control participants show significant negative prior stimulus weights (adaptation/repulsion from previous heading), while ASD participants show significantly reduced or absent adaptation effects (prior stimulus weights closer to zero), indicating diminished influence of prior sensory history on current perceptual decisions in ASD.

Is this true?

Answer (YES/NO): NO